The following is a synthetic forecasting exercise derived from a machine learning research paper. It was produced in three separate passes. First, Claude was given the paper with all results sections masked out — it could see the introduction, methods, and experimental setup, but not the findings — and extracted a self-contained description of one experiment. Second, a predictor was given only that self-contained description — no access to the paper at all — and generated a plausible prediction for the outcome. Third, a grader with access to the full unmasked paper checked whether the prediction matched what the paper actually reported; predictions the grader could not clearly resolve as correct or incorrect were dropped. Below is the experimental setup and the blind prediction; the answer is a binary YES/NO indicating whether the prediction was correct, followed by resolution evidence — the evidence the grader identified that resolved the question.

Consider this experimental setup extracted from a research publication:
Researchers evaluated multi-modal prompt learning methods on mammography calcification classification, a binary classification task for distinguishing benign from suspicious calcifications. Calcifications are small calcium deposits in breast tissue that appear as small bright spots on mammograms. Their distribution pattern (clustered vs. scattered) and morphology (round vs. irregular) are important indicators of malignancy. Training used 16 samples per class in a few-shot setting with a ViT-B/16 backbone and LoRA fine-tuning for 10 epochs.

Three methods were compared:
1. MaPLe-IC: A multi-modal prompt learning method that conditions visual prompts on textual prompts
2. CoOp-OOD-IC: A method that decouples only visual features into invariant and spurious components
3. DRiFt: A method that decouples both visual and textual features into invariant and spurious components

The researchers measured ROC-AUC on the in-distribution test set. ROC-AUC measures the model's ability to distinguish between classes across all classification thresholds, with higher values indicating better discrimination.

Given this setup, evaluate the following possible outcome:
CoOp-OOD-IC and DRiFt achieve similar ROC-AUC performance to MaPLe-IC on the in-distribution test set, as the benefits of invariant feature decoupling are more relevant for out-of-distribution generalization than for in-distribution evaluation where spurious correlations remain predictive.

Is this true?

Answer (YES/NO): NO